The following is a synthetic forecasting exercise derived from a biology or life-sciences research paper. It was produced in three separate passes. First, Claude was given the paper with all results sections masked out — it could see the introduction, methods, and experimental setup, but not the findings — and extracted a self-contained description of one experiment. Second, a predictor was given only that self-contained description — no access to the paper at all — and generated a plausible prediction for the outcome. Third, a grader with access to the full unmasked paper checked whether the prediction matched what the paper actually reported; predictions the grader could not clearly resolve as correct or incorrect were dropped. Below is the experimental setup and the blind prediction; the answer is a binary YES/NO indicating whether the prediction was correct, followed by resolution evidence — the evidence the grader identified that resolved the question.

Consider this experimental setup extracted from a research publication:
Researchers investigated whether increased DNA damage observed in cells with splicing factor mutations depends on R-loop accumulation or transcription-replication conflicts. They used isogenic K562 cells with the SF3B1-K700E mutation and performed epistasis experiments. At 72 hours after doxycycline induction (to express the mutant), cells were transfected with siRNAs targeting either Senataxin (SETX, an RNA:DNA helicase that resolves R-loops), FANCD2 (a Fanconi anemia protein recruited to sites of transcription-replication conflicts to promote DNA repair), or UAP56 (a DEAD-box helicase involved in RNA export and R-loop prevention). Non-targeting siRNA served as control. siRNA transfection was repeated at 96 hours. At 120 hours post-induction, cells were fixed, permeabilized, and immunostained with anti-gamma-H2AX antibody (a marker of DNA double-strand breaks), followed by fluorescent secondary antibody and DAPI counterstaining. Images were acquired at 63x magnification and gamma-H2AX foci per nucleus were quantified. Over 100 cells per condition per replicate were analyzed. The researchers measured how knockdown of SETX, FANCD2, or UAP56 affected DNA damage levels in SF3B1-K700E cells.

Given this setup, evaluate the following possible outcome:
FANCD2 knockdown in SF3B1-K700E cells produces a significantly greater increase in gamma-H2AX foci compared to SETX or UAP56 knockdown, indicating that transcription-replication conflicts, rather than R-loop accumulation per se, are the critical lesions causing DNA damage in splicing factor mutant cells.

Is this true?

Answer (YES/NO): NO